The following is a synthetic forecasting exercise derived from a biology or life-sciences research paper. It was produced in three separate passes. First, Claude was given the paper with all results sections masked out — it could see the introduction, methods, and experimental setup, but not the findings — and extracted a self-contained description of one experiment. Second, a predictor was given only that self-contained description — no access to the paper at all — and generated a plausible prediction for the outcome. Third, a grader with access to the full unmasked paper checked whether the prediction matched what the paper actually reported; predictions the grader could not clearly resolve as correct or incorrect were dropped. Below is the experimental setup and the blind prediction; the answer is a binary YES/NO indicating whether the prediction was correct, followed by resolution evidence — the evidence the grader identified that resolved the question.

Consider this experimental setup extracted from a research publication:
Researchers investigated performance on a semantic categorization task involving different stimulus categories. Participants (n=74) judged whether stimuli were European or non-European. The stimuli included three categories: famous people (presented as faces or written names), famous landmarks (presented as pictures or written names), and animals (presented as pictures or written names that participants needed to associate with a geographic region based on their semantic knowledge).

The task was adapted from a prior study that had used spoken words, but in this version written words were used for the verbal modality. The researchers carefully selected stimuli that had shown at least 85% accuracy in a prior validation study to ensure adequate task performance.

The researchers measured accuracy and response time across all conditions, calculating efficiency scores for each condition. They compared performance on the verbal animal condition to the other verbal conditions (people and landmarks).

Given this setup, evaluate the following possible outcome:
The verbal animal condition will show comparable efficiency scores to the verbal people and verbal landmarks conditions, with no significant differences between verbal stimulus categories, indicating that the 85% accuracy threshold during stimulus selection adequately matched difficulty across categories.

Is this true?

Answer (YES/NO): NO